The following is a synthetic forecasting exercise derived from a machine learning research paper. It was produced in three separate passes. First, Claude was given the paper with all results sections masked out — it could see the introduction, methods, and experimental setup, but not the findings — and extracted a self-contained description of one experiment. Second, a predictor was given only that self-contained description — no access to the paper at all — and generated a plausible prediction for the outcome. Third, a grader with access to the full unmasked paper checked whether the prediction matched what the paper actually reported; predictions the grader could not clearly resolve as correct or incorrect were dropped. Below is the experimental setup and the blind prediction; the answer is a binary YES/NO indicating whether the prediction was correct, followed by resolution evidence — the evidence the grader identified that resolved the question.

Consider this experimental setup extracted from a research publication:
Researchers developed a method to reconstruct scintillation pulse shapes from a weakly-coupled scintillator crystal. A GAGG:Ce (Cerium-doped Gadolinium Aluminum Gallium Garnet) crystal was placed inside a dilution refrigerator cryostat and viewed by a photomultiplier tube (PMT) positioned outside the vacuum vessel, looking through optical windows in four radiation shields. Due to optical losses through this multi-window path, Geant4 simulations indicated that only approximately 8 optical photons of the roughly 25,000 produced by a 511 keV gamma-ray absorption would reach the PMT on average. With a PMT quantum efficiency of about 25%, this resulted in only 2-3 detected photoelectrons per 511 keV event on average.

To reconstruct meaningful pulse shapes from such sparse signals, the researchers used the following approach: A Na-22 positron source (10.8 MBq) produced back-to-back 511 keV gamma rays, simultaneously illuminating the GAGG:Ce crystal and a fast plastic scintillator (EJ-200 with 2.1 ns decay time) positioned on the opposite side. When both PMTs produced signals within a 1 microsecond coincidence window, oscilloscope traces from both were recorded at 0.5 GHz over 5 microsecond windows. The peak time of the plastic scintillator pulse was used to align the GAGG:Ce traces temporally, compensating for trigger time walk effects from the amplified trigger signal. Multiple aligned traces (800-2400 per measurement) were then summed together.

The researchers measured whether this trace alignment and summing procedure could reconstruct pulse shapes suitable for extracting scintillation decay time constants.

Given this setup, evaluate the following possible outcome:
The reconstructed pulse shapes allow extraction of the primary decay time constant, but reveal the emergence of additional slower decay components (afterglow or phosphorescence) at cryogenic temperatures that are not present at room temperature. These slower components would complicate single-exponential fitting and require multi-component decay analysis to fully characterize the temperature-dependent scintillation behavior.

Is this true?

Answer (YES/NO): NO